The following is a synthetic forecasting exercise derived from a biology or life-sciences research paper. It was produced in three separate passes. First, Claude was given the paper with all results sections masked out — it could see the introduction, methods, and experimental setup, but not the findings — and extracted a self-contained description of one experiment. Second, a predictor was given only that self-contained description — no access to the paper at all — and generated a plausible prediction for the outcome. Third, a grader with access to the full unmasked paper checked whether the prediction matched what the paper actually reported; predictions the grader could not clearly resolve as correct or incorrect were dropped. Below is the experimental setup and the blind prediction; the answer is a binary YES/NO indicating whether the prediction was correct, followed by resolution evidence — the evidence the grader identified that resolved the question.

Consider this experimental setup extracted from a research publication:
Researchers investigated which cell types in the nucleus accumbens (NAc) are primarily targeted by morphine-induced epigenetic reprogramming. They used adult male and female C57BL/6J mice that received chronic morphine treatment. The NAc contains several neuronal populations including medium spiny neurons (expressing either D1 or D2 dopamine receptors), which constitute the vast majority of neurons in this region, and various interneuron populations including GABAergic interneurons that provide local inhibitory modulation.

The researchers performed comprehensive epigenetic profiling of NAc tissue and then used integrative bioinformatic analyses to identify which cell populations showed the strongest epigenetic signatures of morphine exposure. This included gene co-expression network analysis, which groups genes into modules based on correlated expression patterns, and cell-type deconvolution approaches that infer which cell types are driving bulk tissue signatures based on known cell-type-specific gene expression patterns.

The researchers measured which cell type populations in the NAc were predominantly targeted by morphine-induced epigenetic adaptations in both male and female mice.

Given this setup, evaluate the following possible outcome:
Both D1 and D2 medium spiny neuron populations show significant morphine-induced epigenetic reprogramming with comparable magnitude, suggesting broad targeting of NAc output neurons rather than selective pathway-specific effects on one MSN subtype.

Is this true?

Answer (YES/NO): NO